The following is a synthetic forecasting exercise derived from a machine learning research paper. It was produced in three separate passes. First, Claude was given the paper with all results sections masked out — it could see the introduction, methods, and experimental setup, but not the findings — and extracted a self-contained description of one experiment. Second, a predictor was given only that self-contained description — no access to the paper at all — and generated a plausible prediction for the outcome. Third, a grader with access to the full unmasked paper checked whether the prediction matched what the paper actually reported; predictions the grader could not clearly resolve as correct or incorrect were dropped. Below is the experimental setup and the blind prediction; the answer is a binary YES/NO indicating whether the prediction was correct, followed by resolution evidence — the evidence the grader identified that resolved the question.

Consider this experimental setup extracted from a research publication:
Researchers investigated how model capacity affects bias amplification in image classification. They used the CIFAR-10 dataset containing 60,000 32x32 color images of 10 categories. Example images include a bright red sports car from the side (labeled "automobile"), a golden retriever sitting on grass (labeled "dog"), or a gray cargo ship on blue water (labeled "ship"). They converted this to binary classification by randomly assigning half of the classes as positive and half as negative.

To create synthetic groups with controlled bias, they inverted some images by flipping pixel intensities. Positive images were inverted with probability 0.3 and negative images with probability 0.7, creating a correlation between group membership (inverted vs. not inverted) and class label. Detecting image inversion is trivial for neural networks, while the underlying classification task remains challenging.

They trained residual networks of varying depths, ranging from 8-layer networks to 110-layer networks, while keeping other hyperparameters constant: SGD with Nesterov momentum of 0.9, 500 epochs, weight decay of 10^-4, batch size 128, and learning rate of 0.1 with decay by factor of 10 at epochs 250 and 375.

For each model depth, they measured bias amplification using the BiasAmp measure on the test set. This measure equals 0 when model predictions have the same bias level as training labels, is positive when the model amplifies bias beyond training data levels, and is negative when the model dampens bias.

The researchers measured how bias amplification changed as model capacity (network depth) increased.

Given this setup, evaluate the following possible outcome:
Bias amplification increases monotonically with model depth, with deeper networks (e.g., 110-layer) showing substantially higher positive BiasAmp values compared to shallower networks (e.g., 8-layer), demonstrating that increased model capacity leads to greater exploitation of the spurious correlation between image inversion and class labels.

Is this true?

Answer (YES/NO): NO